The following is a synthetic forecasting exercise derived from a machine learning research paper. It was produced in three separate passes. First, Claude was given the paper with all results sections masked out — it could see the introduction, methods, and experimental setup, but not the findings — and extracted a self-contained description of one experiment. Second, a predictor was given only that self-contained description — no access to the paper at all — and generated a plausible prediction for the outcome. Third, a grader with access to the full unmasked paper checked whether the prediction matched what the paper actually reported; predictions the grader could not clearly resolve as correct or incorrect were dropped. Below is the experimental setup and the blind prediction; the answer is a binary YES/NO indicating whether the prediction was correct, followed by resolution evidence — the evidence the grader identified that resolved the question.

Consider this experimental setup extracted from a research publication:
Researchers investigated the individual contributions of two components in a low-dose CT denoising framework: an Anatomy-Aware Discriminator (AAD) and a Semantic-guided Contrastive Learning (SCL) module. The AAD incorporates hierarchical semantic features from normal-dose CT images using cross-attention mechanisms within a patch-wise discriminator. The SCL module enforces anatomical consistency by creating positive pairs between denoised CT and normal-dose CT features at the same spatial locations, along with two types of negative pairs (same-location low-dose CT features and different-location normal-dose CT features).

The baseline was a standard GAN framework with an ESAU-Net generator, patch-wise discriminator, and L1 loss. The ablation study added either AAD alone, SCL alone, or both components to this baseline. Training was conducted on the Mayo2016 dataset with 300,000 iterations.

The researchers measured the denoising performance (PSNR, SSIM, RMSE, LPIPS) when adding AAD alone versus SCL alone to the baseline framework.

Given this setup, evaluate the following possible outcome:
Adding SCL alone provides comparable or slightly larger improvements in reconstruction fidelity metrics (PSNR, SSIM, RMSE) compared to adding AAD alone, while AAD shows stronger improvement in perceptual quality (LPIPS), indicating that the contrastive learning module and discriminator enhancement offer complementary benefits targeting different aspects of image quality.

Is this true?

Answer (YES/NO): NO